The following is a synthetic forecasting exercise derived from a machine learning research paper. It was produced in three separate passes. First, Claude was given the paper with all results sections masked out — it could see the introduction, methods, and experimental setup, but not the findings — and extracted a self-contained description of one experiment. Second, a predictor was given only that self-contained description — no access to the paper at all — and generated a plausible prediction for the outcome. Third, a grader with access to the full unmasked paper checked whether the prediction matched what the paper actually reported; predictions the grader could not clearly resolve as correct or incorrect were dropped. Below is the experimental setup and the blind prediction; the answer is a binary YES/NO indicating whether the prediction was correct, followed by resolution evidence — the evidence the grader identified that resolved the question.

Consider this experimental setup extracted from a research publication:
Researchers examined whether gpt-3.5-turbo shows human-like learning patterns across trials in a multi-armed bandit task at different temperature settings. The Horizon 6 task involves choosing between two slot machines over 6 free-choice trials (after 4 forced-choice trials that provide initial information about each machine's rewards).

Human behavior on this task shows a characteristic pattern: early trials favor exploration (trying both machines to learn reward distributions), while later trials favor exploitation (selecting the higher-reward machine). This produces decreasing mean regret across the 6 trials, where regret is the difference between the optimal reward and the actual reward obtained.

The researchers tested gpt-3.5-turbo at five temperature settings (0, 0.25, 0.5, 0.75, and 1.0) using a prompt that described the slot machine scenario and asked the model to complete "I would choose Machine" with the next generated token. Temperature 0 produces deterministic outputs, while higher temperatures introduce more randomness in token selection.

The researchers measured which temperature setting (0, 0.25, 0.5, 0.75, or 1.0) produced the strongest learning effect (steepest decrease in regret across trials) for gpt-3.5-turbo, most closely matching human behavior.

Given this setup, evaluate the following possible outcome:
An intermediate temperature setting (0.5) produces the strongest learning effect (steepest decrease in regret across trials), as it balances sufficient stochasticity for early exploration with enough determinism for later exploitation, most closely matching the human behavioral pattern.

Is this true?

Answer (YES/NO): NO